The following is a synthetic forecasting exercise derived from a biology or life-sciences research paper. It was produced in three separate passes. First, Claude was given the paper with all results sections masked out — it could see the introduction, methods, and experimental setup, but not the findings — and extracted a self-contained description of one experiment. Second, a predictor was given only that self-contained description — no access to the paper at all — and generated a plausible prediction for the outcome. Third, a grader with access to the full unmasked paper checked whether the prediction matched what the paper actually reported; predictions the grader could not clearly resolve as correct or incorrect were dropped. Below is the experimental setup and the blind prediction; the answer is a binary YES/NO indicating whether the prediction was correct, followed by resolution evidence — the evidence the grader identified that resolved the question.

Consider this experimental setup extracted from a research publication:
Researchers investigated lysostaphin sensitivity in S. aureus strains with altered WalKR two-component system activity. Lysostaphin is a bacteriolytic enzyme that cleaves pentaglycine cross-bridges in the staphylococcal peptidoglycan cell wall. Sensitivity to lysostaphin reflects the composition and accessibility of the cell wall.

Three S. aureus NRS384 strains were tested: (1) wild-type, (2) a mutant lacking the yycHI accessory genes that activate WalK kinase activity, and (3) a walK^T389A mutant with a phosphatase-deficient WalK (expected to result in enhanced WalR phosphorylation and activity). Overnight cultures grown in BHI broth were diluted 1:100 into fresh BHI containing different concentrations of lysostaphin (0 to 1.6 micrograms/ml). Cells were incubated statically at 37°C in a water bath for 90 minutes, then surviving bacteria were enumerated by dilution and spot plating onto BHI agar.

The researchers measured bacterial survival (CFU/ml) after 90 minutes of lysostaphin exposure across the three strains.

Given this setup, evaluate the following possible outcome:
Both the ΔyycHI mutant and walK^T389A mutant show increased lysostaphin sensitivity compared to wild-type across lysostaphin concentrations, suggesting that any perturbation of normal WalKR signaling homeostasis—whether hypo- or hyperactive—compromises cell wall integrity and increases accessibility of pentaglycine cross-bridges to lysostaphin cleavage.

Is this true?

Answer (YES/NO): NO